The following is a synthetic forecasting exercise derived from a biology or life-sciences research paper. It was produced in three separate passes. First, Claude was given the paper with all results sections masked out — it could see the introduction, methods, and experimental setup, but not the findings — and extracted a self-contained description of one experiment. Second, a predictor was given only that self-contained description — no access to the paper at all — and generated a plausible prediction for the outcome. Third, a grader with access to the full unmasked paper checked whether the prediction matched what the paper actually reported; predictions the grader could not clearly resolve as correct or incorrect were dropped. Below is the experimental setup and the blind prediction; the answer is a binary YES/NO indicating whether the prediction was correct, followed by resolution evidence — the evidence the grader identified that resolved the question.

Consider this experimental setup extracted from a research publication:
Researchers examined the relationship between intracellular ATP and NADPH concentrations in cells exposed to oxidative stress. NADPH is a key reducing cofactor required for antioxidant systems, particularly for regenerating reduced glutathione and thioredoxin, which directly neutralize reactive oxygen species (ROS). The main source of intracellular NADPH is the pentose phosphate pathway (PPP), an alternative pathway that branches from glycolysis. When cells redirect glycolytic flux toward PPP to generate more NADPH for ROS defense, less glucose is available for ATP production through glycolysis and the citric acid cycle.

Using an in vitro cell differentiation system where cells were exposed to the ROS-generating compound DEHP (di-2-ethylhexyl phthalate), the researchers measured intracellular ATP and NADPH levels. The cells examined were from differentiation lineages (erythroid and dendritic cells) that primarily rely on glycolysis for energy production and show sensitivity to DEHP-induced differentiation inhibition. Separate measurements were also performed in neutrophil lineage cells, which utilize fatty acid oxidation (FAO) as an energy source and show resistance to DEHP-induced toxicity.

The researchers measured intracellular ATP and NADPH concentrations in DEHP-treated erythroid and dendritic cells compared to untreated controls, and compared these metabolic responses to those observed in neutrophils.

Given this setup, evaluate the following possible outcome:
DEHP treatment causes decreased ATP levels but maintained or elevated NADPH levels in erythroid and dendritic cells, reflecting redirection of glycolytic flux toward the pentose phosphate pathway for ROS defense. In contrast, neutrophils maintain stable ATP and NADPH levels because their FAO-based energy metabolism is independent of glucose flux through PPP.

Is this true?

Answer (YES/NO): NO